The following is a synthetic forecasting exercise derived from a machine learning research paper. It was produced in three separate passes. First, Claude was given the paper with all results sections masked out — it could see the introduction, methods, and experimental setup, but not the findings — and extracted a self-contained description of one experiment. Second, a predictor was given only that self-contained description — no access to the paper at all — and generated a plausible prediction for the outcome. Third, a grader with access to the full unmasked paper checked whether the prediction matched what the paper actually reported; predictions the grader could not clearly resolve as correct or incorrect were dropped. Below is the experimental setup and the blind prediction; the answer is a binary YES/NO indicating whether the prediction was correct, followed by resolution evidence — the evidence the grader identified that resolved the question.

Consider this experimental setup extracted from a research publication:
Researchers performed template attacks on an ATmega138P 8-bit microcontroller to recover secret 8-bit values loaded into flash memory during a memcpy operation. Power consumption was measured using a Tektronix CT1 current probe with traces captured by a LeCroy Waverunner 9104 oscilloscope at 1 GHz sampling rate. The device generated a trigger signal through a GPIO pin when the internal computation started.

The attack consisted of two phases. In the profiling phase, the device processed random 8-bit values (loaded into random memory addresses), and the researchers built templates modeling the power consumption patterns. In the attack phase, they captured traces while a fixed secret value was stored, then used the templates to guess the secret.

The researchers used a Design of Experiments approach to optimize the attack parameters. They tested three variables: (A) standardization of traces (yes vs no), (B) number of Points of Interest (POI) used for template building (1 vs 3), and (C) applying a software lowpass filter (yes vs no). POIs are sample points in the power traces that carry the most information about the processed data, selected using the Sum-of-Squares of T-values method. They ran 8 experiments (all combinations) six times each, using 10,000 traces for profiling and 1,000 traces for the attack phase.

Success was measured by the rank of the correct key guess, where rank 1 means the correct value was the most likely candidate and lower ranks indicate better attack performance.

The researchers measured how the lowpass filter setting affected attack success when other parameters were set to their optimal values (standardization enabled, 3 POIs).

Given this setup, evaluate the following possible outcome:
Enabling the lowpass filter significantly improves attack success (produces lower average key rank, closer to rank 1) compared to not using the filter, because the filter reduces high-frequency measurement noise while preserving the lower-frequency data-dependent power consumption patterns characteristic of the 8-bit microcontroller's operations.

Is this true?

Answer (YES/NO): YES